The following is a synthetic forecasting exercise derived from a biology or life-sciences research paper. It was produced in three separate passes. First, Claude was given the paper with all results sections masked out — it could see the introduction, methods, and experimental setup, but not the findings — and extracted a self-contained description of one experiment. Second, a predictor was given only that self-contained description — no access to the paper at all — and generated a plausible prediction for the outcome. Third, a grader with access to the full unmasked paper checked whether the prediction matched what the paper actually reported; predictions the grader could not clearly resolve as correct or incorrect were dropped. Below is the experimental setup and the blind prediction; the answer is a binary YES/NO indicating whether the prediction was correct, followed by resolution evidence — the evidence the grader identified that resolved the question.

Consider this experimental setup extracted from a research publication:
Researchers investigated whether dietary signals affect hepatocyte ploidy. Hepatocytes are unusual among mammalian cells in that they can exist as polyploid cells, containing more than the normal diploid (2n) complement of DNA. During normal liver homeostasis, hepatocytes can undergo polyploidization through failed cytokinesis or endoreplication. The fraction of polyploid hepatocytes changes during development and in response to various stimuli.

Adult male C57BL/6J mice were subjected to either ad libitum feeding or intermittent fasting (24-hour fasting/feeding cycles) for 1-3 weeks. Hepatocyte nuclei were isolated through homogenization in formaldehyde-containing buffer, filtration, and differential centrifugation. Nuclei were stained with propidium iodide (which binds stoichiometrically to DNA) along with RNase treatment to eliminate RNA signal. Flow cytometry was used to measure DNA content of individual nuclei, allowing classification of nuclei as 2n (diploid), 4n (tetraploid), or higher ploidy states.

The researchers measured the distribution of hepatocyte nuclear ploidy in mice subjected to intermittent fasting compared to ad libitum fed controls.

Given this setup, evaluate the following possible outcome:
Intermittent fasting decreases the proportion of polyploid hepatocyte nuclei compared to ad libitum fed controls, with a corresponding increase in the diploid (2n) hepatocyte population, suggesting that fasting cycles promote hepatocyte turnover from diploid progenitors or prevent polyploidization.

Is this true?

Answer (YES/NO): YES